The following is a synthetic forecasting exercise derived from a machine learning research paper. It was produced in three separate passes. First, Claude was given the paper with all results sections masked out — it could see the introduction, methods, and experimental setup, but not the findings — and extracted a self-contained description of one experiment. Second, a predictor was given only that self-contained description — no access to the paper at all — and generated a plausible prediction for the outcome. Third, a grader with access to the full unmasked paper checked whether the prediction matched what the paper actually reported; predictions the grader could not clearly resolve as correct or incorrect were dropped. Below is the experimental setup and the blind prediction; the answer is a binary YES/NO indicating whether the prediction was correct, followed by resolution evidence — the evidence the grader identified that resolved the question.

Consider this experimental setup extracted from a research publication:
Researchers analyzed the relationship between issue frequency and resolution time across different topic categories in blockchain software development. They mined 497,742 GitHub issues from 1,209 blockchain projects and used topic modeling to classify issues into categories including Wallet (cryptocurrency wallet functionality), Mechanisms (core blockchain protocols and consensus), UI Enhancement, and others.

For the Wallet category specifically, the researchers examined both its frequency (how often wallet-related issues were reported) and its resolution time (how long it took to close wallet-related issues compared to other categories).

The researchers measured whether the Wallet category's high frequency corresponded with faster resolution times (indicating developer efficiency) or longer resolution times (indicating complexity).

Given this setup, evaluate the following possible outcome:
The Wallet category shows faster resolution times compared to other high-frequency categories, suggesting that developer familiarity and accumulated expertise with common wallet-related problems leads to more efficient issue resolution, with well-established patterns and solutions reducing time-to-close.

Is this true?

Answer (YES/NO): NO